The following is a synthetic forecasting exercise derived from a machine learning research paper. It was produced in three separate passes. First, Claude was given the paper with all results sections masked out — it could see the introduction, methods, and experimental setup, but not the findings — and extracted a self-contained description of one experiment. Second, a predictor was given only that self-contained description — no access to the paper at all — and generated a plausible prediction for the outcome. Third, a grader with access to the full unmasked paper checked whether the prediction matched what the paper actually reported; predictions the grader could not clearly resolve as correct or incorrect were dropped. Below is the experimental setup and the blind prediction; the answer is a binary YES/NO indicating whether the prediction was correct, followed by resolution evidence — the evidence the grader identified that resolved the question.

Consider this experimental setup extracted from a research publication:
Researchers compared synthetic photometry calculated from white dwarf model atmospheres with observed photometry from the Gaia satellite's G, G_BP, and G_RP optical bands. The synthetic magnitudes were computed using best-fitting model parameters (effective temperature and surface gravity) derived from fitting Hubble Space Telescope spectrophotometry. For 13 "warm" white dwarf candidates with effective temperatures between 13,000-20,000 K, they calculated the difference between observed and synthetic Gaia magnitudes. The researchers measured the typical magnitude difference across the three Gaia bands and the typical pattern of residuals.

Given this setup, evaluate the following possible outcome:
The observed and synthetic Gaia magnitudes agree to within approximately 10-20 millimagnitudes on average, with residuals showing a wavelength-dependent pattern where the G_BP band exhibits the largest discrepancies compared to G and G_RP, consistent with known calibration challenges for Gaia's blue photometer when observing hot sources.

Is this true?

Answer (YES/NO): YES